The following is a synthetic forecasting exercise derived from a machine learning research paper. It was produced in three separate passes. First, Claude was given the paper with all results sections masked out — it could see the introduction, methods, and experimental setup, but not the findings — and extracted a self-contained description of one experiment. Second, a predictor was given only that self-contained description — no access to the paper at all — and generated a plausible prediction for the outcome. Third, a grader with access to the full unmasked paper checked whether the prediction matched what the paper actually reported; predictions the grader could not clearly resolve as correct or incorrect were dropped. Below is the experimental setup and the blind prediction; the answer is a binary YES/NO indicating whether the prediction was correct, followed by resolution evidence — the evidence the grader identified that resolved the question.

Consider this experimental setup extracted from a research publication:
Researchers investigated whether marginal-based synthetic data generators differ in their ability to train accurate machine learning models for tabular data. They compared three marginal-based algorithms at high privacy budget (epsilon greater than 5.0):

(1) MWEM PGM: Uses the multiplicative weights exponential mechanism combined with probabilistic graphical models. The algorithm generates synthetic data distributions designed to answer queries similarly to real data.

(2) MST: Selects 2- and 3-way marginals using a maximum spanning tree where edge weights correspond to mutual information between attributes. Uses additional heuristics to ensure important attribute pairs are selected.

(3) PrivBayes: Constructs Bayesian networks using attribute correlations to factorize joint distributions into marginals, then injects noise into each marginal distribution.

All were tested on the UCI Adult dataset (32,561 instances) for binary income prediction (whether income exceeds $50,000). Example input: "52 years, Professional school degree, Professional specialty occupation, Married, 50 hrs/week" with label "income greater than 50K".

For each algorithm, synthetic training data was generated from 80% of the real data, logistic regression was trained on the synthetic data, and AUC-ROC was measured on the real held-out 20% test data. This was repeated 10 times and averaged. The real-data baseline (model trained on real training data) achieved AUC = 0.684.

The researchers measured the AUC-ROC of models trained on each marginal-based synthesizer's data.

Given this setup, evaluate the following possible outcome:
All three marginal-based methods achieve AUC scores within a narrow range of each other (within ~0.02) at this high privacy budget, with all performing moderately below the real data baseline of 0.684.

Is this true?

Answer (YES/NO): NO